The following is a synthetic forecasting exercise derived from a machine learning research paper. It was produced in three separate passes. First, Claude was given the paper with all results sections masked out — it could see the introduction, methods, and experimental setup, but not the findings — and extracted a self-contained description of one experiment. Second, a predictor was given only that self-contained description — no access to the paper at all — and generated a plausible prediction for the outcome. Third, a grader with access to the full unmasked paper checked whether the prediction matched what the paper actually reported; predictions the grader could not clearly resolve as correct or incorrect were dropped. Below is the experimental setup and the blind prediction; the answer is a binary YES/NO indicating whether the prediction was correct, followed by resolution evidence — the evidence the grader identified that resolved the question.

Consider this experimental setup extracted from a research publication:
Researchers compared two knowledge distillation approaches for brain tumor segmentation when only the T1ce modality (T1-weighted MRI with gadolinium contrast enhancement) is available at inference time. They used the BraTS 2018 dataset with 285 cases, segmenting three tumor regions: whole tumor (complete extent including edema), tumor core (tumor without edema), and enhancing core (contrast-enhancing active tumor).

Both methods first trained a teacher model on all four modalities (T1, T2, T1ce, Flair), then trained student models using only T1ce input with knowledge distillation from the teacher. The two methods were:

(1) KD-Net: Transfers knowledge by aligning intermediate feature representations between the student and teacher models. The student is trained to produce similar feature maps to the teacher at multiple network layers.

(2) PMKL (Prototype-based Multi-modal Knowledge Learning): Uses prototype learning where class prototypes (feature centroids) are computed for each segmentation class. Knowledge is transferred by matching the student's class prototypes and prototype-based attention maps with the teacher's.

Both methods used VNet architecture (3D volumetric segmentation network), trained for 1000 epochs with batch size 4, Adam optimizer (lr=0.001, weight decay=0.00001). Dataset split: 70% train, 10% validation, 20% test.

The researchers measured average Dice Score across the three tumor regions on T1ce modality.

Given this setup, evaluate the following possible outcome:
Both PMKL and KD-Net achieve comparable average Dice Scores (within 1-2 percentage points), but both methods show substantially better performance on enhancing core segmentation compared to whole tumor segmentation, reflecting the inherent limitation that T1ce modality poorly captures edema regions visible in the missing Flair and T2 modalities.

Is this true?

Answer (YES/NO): NO